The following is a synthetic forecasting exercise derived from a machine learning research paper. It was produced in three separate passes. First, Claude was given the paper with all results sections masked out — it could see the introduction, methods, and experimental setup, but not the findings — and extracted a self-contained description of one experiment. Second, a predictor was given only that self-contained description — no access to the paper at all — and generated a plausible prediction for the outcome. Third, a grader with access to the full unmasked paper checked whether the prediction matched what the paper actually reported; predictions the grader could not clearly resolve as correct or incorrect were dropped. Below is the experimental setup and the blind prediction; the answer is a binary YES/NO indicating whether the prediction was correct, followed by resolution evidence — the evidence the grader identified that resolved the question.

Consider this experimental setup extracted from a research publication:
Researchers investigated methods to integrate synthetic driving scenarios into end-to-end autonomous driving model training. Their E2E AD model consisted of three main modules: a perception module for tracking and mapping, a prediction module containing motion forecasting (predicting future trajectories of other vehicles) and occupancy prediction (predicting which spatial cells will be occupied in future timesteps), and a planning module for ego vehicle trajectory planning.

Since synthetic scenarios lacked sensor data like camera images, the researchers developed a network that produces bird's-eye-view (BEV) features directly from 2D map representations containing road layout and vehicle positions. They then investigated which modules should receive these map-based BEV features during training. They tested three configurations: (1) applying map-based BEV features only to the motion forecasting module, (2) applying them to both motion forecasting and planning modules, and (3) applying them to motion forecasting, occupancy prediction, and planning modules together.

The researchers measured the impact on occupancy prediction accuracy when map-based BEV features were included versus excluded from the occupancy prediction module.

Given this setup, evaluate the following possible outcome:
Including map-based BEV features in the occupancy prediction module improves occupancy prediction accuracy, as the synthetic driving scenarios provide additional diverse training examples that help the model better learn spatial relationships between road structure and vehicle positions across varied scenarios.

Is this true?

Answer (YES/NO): NO